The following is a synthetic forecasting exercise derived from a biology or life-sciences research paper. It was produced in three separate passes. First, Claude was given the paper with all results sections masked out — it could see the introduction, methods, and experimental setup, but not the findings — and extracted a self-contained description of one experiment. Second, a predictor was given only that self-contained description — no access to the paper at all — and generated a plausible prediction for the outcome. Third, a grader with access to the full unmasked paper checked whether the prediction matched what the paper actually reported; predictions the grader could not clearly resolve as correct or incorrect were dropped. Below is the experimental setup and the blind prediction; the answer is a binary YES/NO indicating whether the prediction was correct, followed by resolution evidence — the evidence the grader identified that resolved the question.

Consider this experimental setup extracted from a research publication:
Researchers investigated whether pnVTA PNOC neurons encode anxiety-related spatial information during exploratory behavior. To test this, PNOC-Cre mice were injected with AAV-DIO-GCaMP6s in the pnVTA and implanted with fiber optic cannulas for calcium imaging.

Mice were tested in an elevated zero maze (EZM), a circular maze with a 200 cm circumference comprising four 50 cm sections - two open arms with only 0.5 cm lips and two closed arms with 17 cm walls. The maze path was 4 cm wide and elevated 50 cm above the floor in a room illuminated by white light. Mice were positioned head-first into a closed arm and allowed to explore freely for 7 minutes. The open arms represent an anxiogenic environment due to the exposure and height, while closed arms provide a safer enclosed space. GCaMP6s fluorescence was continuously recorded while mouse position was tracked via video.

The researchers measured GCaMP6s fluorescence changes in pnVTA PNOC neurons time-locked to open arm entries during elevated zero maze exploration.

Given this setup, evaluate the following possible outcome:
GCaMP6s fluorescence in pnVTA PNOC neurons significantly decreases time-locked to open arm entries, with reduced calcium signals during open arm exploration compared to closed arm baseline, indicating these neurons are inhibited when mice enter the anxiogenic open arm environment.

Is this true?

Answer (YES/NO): NO